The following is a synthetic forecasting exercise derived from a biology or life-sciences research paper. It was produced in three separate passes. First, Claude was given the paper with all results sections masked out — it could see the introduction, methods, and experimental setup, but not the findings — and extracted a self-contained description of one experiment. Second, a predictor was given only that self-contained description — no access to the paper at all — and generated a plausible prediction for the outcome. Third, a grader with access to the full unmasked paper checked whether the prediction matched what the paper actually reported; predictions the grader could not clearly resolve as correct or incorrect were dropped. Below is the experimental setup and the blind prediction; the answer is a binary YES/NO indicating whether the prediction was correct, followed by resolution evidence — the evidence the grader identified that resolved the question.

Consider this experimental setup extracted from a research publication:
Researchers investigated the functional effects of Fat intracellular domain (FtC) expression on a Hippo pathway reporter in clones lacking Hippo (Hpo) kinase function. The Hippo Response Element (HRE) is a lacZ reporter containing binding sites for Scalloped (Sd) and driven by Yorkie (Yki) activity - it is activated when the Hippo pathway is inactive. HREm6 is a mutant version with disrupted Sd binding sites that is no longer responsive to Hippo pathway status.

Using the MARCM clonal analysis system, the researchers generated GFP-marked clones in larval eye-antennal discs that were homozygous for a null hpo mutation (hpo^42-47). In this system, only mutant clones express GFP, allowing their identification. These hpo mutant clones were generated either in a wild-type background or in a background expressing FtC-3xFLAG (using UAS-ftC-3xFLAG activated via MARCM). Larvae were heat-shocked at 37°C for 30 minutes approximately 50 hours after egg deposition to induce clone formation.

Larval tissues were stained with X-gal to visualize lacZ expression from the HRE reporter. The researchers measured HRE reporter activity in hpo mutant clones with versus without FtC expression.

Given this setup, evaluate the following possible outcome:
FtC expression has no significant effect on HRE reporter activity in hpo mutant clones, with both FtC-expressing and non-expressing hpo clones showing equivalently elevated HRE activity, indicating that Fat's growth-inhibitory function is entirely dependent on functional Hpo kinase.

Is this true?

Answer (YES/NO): NO